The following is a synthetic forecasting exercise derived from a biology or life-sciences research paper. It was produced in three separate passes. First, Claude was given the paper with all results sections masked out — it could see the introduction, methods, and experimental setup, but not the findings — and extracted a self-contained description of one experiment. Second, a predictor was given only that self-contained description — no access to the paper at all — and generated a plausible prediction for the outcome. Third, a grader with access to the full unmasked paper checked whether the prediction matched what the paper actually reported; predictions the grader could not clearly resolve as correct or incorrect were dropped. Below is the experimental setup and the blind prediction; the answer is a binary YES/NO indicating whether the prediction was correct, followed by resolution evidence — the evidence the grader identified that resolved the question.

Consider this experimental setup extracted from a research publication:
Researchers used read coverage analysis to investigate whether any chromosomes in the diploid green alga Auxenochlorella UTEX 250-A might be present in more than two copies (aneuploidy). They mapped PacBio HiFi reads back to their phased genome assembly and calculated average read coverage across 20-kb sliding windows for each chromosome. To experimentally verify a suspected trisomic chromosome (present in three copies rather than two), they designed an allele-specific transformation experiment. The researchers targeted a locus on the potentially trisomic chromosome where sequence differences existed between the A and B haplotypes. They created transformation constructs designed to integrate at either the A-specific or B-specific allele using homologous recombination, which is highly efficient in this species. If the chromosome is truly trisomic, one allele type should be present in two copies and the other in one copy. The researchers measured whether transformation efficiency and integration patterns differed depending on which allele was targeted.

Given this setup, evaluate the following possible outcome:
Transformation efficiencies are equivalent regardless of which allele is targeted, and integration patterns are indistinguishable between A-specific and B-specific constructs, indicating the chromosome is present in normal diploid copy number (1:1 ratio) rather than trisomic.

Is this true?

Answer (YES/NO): NO